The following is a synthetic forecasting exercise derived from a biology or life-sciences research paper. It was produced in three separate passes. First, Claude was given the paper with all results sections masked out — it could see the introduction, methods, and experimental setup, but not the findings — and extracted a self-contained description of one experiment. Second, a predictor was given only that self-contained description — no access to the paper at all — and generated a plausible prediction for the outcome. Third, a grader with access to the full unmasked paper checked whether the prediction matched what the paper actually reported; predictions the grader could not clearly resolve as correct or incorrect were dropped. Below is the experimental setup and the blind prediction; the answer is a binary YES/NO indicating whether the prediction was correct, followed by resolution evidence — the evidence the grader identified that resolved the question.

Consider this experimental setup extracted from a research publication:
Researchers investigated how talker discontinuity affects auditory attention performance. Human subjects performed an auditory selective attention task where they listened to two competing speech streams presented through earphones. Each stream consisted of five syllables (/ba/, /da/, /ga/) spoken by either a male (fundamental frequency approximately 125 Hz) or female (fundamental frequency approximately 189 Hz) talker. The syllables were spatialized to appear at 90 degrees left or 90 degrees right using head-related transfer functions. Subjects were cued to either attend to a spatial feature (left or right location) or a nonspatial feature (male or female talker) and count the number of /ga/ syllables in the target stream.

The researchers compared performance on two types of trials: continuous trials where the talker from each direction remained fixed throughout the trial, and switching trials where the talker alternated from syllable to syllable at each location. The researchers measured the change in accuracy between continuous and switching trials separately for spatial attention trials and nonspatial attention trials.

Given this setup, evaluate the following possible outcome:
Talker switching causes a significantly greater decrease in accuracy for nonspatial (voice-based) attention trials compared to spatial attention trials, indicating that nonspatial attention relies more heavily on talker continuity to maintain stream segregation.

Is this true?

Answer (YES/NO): NO